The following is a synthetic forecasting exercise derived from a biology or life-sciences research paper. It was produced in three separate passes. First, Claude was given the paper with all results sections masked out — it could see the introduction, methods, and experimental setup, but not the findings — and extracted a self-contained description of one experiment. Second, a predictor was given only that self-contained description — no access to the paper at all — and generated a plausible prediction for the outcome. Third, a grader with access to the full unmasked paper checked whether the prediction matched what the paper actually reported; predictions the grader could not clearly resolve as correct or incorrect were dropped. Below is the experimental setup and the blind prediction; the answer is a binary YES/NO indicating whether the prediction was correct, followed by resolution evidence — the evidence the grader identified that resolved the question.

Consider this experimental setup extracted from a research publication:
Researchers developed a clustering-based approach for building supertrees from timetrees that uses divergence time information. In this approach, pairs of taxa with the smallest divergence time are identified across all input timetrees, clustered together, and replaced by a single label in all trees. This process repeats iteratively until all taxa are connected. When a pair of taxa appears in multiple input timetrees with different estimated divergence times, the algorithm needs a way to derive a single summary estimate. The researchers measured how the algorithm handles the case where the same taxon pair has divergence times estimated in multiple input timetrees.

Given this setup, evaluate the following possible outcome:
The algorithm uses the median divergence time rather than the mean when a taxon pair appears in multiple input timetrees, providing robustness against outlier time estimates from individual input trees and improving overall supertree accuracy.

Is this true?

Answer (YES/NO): NO